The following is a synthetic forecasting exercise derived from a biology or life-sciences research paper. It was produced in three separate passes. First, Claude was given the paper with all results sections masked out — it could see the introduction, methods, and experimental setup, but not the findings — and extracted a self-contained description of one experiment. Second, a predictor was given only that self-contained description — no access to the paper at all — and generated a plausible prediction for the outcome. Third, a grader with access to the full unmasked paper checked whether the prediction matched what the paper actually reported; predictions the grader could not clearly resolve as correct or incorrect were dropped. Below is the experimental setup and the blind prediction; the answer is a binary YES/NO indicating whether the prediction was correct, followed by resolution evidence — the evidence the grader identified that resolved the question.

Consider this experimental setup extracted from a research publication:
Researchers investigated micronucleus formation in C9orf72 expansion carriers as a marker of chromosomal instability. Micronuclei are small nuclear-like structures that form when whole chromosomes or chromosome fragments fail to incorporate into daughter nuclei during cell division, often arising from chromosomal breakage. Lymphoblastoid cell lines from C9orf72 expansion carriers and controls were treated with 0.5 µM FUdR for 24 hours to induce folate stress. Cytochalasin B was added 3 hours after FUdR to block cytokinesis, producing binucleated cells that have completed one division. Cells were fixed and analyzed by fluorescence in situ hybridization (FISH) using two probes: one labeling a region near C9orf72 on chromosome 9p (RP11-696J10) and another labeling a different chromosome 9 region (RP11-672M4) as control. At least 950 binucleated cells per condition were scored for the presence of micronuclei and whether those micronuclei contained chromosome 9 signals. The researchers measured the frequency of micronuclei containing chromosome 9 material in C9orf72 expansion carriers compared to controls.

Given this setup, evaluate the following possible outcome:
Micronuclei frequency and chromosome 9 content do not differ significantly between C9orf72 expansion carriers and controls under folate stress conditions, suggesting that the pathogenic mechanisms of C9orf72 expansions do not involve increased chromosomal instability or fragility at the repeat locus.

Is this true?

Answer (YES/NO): NO